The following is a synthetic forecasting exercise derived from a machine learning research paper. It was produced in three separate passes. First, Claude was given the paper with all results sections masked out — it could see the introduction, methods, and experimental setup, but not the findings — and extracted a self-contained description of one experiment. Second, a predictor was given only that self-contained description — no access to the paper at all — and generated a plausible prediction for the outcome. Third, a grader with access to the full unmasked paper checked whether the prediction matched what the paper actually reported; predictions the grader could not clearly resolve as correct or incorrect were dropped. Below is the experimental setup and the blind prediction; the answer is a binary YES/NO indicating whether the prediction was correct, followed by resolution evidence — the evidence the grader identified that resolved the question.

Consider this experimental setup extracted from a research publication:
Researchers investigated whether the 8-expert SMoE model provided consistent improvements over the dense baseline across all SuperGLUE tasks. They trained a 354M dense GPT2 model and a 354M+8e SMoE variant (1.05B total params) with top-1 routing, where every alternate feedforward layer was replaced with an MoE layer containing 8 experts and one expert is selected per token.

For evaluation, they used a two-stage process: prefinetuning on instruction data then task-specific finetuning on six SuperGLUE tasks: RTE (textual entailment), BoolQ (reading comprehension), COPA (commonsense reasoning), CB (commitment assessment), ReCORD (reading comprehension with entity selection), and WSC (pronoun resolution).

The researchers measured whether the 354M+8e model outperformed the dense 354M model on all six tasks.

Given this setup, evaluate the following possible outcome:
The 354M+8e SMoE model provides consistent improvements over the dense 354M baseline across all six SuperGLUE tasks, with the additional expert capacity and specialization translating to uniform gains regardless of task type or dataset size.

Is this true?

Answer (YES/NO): NO